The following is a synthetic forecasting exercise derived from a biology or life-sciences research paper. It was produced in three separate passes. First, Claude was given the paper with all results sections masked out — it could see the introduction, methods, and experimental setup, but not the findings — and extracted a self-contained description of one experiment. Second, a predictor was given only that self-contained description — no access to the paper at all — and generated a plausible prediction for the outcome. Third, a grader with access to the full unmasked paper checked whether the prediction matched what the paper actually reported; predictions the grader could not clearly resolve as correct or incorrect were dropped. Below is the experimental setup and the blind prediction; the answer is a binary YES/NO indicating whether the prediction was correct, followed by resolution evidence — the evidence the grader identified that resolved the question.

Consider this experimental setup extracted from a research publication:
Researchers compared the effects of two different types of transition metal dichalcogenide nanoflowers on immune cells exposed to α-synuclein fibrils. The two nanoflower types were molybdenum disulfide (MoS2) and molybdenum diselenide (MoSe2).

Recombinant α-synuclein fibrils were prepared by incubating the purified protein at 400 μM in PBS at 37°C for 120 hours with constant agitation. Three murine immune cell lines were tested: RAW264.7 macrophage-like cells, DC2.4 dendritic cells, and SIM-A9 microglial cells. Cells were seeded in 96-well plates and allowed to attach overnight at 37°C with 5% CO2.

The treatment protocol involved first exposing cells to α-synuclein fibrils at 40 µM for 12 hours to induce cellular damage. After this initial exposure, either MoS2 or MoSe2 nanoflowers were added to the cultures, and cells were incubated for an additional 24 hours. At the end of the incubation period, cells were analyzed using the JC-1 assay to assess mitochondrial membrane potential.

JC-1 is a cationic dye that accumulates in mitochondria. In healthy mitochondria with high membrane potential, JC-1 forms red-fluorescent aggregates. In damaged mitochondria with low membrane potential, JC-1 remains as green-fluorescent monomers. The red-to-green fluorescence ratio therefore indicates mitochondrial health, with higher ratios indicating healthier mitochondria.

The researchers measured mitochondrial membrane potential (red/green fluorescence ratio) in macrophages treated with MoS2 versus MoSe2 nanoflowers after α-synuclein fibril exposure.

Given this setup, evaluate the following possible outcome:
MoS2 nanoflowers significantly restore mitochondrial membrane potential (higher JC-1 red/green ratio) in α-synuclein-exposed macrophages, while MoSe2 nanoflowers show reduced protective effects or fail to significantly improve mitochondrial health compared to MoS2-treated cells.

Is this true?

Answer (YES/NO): NO